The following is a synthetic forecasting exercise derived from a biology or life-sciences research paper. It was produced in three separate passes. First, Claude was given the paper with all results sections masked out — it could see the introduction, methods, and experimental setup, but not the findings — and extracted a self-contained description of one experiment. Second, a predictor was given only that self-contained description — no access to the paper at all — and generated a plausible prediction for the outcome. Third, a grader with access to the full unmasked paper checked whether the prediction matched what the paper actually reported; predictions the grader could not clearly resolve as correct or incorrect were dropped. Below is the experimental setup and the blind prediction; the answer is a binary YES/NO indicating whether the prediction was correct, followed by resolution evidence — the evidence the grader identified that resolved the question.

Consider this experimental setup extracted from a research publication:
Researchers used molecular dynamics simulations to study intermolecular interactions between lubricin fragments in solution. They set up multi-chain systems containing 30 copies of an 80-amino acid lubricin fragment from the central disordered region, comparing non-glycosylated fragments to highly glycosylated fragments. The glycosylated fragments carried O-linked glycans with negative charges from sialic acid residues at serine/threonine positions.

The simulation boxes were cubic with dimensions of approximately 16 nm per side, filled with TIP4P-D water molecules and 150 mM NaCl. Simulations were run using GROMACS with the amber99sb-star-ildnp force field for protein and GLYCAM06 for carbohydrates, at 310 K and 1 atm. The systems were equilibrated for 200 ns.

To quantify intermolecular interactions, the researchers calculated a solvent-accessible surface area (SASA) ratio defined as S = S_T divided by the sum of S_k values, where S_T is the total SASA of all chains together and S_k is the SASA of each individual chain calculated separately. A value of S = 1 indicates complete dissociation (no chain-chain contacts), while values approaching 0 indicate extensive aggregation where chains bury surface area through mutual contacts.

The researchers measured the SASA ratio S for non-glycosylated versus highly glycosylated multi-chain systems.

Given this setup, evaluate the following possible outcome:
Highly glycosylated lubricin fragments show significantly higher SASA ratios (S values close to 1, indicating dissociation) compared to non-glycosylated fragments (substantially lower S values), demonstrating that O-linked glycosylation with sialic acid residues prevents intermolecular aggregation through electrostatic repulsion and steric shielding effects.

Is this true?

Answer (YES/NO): YES